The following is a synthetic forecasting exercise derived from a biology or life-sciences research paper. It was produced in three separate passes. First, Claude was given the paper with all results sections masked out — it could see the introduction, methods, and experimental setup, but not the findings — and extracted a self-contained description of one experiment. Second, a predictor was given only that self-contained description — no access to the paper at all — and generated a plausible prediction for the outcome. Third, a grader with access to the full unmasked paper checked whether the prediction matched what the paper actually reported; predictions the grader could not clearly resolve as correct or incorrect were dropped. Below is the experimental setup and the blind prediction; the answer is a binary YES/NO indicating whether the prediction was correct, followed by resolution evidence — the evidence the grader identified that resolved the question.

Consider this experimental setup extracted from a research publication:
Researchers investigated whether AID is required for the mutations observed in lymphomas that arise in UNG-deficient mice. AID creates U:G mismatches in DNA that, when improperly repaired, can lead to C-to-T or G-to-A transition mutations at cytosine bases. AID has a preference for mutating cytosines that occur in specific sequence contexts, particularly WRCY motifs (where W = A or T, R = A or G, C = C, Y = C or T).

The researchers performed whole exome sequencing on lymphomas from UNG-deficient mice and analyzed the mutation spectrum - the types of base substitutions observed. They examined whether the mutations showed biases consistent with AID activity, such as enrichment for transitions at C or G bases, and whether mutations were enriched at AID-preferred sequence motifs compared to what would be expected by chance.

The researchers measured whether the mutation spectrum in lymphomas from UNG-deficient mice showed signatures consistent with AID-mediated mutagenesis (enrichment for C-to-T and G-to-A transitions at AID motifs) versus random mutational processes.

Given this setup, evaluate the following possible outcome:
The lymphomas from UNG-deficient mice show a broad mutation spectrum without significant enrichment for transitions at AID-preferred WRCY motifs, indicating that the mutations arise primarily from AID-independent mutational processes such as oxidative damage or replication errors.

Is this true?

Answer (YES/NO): NO